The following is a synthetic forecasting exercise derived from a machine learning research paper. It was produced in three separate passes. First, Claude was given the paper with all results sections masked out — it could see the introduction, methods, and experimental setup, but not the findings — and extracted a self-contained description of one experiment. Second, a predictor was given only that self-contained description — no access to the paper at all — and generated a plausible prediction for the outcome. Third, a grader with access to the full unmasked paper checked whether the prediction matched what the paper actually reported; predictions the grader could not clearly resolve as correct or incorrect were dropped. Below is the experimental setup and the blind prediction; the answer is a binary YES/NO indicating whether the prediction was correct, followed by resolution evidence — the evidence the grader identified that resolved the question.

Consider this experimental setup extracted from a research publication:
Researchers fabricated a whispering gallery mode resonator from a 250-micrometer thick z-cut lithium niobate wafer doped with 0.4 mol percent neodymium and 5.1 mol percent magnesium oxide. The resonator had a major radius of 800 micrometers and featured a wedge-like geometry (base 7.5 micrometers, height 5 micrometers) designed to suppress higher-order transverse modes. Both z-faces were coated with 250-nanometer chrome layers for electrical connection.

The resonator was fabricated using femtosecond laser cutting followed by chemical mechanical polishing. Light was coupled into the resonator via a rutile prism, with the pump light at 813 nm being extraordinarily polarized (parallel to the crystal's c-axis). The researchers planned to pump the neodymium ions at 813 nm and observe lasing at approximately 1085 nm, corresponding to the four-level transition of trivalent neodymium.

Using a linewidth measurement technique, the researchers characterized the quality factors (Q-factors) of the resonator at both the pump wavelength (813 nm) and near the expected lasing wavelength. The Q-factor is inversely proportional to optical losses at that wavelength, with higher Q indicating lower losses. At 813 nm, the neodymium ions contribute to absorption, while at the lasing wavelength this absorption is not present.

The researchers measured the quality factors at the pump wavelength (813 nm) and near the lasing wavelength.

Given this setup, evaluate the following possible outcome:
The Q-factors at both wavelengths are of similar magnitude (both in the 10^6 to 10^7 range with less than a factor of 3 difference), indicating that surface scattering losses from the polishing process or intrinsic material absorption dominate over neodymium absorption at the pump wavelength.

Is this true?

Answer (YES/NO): NO